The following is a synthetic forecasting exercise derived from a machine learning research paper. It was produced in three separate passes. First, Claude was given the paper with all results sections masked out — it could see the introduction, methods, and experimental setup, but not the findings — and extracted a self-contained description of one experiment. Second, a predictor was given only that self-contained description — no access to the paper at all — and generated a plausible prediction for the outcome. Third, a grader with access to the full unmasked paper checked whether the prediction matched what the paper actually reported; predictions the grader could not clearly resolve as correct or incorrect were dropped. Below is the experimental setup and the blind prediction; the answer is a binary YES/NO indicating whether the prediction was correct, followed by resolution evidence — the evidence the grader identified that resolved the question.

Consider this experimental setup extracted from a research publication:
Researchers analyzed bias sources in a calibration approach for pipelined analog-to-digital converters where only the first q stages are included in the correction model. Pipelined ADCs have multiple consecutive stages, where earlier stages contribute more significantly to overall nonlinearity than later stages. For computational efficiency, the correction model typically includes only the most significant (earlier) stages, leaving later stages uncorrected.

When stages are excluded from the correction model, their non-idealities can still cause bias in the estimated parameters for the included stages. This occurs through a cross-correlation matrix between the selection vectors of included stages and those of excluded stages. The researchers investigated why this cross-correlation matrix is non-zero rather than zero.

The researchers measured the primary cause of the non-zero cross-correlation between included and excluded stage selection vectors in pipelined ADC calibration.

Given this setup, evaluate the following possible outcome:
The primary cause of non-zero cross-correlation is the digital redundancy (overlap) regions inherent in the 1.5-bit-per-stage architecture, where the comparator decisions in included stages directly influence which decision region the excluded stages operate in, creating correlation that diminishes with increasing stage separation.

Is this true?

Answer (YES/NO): NO